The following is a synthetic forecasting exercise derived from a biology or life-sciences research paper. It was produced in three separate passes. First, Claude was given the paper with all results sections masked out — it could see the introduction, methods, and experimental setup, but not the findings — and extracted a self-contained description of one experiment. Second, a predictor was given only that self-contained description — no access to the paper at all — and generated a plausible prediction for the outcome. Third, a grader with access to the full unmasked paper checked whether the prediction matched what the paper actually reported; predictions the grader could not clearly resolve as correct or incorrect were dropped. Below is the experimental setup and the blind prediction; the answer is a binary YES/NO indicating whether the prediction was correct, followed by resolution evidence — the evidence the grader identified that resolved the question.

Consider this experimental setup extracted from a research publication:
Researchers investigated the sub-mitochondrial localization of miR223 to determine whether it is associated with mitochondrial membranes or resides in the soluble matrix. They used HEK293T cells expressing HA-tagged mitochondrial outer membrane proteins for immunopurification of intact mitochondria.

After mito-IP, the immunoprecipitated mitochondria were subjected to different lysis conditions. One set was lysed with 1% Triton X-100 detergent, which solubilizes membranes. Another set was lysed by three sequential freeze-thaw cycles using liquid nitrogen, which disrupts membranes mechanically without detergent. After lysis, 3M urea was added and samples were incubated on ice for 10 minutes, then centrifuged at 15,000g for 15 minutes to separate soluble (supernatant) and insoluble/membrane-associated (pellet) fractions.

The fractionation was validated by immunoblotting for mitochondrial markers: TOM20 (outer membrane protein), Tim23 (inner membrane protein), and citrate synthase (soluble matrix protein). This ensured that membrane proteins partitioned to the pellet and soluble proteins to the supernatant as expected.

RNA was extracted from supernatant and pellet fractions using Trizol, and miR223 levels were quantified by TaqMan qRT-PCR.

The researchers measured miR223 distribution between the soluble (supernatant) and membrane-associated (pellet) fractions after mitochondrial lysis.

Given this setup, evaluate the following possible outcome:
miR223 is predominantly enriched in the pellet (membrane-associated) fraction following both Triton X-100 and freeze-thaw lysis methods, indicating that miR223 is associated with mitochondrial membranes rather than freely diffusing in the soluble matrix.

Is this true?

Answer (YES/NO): YES